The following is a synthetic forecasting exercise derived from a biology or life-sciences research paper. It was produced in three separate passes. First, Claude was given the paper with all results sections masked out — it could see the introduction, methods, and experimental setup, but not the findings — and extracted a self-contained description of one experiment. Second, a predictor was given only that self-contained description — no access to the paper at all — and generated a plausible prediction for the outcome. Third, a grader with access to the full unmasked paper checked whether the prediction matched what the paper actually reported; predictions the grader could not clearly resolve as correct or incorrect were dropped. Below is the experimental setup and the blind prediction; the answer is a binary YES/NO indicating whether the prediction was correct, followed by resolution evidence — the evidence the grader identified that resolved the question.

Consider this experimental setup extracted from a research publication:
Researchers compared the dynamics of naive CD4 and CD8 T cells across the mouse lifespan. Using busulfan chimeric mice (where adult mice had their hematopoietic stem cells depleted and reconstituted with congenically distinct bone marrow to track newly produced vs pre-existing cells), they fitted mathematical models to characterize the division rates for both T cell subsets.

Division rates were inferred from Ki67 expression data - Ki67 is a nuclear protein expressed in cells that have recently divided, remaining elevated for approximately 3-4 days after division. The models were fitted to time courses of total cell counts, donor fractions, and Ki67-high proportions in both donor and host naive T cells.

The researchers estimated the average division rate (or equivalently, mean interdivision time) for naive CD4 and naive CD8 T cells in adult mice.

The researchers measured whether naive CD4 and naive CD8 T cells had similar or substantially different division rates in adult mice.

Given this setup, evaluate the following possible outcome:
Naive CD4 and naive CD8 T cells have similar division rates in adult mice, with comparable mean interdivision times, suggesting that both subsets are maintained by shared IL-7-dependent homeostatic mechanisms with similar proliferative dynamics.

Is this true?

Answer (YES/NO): NO